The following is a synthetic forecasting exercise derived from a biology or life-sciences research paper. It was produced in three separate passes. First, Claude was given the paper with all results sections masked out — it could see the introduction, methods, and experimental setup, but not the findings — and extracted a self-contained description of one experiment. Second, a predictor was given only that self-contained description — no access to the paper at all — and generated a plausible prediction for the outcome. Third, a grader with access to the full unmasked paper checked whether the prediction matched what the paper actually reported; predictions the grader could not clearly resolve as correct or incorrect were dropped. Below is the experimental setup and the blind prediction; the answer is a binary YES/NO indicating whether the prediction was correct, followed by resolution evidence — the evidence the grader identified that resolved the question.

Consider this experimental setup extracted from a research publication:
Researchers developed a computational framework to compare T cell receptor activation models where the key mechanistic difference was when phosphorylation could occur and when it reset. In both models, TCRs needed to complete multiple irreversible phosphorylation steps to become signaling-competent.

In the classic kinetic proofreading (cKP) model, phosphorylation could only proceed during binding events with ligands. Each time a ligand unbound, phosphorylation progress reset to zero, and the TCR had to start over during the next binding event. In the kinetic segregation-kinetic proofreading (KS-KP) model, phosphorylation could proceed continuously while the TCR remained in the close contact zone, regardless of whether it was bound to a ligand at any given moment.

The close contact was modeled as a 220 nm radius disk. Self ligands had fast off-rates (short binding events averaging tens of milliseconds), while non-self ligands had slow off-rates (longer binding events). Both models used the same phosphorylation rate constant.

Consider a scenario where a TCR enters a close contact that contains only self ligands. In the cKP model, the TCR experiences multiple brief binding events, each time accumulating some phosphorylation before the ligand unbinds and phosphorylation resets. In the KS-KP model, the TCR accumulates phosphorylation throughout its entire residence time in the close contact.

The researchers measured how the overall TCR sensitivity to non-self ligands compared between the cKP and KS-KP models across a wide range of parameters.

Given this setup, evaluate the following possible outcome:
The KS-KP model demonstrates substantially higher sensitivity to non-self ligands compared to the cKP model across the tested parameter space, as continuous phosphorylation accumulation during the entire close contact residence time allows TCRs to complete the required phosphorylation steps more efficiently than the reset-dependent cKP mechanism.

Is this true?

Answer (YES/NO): NO